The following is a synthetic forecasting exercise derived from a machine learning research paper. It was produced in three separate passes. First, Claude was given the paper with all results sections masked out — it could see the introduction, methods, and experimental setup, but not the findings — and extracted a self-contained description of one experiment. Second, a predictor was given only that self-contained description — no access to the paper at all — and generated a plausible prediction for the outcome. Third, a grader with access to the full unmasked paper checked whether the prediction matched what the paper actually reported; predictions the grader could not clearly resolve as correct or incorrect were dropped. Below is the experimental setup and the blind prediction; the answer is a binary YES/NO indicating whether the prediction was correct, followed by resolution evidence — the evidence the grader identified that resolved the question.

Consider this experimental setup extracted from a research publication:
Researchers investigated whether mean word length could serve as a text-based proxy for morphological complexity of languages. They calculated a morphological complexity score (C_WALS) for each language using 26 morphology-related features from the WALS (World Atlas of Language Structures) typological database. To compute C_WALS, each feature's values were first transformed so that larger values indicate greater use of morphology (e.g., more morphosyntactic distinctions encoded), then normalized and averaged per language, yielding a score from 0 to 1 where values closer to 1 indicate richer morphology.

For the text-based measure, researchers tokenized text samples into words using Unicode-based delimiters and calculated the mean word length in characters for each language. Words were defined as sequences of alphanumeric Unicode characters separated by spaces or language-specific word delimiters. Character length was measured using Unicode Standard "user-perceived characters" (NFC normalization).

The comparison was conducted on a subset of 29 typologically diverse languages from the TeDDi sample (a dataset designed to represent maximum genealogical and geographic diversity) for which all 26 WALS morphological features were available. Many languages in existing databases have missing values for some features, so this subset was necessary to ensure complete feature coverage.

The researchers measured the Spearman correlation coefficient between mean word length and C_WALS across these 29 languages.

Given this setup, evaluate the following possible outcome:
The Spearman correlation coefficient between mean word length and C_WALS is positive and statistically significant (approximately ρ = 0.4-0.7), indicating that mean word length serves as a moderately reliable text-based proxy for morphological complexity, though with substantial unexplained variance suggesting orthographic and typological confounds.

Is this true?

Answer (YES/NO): YES